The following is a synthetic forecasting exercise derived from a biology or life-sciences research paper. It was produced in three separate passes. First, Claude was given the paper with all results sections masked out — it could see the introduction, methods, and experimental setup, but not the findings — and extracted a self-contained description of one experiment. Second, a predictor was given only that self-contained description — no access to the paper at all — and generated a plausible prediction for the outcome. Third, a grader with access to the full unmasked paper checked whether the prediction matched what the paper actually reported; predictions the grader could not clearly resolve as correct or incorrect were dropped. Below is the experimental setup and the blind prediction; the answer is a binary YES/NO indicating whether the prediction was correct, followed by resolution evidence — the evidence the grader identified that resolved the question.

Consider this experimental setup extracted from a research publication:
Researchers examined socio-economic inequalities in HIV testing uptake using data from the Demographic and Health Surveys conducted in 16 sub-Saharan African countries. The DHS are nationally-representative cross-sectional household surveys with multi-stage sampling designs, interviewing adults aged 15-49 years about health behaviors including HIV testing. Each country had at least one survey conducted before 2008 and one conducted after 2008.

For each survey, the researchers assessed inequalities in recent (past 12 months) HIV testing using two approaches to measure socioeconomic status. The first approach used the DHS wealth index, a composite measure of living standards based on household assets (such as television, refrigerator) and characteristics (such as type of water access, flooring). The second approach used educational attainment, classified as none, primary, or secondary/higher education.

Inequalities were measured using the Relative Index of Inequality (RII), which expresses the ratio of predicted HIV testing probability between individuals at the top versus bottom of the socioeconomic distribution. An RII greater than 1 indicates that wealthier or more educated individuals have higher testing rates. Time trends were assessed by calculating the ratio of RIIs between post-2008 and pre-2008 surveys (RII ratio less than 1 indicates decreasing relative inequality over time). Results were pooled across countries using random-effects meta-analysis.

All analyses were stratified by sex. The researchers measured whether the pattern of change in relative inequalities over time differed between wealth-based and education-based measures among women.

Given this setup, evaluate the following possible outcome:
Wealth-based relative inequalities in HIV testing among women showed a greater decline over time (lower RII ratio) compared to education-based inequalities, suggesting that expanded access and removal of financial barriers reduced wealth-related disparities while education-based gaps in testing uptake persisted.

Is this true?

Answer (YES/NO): NO